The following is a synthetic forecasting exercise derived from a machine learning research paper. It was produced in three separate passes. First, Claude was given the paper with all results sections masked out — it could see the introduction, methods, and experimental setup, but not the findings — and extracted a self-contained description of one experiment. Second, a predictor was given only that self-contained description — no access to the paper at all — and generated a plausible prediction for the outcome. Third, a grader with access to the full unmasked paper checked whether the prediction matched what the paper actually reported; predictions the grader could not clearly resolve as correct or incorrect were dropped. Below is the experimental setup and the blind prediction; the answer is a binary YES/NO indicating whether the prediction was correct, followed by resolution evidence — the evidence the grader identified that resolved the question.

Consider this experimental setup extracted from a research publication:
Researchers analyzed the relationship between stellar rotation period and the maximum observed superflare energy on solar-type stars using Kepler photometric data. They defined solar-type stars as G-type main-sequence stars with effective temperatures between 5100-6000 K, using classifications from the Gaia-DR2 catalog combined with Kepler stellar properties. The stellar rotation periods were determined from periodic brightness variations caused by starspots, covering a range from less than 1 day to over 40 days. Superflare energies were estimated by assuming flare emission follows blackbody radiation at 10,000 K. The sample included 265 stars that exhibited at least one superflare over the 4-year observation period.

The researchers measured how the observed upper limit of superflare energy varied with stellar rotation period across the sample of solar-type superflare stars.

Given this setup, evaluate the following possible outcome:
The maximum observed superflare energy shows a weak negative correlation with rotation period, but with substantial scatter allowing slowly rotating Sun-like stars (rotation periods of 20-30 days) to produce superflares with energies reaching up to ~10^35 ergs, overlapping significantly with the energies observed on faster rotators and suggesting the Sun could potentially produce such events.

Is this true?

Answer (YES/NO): NO